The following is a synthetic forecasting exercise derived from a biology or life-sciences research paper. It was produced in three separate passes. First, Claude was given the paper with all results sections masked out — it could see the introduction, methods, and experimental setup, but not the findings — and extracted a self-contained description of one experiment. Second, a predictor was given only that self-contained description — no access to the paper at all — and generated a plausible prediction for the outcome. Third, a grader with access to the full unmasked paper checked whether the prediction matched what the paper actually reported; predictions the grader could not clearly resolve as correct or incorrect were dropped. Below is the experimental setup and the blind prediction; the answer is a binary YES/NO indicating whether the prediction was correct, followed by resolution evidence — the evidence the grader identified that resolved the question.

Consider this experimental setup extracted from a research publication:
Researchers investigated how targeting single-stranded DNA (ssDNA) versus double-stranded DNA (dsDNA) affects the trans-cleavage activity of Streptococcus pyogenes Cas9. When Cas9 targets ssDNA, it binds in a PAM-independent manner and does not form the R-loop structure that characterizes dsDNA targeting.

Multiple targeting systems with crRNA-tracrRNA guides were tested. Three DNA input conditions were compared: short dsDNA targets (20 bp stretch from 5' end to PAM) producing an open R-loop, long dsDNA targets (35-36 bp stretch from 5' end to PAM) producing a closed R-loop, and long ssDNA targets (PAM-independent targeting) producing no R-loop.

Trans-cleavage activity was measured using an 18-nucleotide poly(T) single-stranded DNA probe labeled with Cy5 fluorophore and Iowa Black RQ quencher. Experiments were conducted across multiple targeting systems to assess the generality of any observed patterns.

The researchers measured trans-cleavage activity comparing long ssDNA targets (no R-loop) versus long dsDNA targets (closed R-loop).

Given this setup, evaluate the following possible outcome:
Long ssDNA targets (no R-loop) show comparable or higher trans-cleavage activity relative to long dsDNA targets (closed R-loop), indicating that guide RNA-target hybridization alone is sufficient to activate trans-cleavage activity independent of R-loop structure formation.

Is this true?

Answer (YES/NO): YES